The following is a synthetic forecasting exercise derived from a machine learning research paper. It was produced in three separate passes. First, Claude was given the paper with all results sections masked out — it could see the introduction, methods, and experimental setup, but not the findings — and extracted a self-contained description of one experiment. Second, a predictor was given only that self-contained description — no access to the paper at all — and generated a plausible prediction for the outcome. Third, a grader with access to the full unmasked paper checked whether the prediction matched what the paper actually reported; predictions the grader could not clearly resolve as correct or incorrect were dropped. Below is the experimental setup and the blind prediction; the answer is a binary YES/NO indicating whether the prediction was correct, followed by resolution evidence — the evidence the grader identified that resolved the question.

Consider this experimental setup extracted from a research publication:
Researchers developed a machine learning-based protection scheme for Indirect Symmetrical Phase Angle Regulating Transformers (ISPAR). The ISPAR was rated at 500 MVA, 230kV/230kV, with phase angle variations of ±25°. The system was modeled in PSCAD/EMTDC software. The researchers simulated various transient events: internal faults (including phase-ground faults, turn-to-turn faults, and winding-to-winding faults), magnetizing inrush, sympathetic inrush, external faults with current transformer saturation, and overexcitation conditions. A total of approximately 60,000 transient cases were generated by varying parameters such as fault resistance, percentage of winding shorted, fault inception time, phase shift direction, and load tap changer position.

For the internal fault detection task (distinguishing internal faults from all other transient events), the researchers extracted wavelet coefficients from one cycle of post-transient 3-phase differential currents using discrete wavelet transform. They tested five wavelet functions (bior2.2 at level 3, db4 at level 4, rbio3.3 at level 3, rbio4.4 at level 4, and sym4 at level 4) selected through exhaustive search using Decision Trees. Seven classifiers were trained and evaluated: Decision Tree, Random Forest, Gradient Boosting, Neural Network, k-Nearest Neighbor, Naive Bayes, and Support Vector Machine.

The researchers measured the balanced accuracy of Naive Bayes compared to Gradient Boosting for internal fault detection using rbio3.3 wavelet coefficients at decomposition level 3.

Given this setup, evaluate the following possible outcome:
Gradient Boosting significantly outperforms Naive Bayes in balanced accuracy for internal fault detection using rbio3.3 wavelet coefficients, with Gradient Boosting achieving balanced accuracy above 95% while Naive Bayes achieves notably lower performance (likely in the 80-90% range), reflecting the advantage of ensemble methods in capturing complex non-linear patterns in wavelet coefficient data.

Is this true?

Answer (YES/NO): NO